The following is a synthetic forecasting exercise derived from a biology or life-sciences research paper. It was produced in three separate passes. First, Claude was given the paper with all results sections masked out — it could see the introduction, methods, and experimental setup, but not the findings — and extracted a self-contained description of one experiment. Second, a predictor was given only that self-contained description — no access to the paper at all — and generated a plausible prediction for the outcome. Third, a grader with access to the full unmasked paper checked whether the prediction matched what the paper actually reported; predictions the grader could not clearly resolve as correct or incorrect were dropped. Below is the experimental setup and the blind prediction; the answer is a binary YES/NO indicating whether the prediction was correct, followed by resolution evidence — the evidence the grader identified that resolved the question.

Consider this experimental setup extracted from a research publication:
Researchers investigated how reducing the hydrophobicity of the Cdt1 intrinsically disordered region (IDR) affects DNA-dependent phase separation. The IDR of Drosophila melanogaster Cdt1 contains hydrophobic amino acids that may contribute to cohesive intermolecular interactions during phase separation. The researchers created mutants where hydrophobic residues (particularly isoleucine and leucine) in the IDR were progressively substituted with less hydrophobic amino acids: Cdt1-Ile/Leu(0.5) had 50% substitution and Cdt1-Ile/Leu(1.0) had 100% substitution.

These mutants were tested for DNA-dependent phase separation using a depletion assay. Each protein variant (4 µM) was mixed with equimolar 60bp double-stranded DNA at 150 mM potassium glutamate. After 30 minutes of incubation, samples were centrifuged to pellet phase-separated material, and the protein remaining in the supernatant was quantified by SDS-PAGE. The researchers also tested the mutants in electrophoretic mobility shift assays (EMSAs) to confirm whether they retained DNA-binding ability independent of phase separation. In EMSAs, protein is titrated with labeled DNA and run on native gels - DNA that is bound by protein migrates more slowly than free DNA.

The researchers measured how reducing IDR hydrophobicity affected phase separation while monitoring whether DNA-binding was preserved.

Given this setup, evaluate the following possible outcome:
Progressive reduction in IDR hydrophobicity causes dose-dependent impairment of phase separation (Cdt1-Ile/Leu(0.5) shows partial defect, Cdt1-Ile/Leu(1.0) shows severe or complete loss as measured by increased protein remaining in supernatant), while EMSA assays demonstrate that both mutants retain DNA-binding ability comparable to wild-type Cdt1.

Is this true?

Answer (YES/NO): YES